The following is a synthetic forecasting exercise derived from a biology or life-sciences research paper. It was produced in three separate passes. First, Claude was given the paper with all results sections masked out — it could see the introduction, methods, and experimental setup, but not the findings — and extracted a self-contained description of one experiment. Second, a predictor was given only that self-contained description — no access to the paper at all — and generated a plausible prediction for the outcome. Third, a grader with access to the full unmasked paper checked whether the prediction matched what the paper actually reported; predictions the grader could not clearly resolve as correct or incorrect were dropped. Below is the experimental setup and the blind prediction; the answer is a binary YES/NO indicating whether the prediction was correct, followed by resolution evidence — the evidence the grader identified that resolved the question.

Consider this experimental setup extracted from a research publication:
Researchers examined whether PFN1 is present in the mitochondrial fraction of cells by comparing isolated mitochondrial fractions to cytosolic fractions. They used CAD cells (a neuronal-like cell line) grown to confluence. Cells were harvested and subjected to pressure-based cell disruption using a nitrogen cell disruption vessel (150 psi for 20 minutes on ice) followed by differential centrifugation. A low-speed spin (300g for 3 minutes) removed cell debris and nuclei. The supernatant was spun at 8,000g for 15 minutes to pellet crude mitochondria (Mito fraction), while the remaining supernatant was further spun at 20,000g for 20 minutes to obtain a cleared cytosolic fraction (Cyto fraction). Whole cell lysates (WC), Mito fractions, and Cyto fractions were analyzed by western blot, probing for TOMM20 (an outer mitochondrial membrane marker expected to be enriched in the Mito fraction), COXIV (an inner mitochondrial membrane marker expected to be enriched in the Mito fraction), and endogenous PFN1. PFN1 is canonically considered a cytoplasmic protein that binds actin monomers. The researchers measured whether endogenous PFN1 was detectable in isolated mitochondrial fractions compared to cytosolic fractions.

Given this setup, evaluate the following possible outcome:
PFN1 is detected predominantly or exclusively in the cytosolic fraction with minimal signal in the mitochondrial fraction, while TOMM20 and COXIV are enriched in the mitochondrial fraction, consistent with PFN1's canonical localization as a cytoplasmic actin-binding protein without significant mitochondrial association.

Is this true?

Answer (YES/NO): NO